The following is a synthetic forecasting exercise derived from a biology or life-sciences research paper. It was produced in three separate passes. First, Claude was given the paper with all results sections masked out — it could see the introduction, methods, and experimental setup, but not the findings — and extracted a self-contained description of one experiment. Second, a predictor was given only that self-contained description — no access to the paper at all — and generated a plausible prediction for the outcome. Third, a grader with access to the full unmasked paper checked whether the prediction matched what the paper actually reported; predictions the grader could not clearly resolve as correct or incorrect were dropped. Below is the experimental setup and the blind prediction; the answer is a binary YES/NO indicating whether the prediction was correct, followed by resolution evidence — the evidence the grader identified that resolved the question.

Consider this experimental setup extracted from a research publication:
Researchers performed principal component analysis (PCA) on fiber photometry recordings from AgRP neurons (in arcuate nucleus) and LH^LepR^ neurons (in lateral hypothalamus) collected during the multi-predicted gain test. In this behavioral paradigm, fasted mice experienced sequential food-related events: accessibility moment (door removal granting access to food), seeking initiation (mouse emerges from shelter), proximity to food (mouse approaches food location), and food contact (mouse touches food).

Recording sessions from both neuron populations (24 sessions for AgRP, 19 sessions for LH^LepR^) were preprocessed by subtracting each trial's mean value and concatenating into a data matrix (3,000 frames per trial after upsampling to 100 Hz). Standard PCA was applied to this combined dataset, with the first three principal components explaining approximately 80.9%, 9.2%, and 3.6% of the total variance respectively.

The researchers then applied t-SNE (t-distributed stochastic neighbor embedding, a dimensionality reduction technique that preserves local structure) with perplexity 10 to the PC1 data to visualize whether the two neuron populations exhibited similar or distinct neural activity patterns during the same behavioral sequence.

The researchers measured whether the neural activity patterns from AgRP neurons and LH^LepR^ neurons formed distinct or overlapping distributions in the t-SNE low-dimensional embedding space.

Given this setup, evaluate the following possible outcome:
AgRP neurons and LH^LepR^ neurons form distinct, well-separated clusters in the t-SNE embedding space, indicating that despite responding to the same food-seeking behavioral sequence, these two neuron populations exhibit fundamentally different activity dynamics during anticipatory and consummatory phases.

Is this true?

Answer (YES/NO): YES